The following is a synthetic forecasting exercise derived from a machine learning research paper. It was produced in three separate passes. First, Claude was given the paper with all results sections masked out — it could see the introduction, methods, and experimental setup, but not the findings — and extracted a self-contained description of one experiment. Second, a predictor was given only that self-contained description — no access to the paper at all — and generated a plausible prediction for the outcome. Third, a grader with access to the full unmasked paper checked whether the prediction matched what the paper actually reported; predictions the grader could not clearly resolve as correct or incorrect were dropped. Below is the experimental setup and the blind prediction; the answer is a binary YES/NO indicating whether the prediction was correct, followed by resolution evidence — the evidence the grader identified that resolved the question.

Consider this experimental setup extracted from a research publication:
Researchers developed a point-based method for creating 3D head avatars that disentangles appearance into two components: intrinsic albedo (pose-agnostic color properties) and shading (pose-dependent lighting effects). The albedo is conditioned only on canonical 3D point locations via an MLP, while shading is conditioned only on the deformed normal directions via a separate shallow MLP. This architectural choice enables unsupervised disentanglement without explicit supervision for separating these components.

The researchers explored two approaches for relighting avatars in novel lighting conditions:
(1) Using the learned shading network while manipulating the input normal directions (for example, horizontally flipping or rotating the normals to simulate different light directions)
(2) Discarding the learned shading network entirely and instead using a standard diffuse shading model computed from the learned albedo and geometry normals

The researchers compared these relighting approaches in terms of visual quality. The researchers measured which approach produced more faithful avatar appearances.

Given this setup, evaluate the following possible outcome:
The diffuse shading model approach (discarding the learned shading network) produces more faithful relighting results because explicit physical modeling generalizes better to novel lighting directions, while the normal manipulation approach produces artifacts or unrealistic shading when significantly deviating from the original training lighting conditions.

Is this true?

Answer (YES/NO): NO